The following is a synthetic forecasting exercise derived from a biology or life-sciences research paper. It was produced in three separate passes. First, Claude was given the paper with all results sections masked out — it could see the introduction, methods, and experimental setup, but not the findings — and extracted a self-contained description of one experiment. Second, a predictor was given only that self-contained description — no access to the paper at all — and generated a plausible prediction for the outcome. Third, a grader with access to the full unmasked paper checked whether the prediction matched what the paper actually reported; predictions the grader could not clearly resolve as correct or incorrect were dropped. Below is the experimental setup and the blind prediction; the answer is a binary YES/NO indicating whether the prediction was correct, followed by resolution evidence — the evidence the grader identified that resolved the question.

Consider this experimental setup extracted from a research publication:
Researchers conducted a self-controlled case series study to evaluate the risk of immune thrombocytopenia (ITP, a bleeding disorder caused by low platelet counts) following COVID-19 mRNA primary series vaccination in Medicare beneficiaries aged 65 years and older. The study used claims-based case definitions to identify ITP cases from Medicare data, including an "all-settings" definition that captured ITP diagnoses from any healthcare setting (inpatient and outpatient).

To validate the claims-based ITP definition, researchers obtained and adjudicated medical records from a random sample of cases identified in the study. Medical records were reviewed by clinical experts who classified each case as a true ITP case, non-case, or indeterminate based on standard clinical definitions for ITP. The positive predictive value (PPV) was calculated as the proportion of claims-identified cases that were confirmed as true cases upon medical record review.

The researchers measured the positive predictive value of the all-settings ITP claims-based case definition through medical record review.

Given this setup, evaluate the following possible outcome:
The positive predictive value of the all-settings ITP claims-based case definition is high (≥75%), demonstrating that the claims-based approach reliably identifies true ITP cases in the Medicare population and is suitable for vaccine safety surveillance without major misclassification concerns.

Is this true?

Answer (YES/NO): NO